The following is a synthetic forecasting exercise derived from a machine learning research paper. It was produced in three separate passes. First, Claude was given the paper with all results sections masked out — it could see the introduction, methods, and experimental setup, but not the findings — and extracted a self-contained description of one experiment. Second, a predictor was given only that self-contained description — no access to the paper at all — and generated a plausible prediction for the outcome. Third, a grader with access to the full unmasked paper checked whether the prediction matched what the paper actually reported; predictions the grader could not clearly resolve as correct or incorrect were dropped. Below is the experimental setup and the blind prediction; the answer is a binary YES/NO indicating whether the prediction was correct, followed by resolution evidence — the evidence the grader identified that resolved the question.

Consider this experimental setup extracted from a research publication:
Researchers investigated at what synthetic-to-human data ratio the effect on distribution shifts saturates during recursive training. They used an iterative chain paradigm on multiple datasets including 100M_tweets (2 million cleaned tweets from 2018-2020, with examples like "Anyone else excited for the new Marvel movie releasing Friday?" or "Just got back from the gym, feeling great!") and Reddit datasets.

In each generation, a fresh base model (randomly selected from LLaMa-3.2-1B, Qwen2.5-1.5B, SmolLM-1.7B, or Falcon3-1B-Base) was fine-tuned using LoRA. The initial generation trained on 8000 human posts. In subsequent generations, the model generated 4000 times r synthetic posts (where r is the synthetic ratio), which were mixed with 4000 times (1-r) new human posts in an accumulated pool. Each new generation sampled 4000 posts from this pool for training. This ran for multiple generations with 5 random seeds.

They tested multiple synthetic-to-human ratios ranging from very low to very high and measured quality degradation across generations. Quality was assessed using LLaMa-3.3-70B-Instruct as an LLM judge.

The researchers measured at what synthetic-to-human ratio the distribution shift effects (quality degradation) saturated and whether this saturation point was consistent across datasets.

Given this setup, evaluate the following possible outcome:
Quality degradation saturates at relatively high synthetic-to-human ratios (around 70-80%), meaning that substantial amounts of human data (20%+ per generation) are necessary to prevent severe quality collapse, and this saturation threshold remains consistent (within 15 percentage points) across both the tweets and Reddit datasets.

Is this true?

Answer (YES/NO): NO